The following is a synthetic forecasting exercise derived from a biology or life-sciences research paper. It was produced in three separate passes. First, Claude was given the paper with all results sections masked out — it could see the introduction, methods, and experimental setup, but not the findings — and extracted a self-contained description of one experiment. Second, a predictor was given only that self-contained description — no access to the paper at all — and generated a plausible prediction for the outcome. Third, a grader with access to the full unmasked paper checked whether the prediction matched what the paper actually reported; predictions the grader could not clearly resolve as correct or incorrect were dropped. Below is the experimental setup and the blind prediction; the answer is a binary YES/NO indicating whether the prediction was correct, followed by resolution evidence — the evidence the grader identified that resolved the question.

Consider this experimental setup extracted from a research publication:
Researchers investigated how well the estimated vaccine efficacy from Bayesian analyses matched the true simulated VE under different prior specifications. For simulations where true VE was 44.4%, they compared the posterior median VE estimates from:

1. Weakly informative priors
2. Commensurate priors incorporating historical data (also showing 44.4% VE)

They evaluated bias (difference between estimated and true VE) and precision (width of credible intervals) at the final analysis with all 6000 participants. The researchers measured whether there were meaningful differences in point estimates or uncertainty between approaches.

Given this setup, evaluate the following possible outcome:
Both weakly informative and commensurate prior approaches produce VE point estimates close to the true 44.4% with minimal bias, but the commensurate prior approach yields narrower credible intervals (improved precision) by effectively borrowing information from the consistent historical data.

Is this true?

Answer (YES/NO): NO